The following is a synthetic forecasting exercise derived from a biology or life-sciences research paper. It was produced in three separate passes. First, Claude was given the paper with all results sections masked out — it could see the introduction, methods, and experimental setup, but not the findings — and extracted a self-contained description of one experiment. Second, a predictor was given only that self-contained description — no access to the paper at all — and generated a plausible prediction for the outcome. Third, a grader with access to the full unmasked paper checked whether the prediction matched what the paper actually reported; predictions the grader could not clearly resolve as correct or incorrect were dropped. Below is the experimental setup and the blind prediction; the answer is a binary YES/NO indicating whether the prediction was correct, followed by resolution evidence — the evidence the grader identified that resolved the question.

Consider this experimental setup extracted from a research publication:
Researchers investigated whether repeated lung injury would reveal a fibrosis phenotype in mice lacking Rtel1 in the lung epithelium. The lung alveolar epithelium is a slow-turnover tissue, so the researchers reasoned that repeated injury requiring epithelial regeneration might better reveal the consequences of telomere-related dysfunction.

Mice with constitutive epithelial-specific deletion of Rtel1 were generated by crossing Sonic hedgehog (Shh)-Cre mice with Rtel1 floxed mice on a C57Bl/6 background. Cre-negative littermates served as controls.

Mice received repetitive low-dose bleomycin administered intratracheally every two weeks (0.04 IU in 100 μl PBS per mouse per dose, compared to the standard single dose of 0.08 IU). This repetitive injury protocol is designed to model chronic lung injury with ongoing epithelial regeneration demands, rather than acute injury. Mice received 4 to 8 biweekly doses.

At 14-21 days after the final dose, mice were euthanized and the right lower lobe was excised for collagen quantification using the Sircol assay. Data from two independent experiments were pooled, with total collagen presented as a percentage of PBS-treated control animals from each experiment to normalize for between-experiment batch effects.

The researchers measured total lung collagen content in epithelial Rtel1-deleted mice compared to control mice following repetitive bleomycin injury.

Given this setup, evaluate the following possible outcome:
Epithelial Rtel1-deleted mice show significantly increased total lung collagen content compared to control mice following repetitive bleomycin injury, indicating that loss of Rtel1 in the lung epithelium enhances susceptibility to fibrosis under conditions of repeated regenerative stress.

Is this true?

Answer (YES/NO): NO